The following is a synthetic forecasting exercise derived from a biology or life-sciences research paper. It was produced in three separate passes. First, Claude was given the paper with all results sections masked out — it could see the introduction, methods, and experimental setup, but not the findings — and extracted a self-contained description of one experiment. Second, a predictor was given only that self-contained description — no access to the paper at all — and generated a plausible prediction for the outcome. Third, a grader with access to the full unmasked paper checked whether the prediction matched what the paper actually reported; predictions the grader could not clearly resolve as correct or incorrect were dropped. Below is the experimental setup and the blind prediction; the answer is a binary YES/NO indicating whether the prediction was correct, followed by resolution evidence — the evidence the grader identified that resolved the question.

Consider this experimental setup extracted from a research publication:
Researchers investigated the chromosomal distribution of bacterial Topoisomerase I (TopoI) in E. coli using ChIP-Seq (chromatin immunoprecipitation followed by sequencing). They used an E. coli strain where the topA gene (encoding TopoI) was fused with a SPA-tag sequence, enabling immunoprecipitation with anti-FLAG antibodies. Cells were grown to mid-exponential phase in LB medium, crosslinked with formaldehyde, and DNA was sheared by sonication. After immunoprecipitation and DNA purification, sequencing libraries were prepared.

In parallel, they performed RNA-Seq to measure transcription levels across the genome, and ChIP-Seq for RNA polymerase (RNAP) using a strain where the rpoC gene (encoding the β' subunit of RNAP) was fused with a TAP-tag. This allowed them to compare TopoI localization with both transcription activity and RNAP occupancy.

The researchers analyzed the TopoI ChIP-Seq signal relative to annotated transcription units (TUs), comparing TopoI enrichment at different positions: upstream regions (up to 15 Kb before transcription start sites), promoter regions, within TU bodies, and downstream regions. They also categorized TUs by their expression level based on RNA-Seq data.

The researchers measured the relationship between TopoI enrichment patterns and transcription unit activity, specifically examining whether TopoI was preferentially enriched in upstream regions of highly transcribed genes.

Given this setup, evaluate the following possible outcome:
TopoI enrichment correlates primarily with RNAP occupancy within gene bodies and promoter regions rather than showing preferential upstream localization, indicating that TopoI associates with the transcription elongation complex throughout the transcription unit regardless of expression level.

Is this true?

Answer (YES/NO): NO